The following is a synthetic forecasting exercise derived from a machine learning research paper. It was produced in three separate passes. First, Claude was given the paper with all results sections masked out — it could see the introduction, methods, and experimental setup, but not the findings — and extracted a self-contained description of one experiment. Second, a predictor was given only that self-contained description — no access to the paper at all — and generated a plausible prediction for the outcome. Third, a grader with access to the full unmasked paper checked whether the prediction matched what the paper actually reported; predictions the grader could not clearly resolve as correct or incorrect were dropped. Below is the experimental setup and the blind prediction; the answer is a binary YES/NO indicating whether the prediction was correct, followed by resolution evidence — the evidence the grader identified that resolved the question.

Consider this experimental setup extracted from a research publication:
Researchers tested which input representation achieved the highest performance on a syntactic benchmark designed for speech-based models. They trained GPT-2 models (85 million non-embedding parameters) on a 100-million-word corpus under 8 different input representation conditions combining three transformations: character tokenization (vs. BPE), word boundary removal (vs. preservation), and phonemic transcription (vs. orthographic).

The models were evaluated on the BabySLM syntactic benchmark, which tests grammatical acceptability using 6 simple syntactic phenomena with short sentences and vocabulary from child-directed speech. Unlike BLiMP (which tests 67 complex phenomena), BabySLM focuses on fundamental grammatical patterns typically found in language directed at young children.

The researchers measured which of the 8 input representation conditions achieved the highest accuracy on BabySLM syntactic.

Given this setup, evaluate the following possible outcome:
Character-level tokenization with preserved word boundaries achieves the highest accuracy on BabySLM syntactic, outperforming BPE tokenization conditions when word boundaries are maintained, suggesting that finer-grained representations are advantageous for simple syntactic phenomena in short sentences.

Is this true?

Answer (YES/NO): YES